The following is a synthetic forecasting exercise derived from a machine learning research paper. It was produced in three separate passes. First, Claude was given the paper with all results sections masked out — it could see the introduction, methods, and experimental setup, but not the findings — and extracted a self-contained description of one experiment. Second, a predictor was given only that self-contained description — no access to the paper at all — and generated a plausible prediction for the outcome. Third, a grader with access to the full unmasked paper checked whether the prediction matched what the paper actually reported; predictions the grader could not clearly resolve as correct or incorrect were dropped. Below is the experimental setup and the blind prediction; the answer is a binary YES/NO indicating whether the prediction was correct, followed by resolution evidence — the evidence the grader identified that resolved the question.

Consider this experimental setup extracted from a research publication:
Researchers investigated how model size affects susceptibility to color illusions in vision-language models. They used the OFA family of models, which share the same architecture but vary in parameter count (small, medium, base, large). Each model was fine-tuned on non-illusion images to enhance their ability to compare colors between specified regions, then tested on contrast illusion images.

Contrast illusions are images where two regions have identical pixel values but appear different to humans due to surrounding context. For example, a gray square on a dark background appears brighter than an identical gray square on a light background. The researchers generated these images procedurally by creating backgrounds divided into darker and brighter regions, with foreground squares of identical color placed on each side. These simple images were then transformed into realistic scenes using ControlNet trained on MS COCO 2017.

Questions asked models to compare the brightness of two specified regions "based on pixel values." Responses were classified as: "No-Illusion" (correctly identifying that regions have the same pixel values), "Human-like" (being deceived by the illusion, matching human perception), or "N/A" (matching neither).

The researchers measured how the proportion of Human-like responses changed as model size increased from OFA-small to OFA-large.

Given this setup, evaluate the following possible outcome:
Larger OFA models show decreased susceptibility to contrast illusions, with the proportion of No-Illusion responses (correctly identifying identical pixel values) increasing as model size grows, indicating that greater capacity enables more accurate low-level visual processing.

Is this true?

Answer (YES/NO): NO